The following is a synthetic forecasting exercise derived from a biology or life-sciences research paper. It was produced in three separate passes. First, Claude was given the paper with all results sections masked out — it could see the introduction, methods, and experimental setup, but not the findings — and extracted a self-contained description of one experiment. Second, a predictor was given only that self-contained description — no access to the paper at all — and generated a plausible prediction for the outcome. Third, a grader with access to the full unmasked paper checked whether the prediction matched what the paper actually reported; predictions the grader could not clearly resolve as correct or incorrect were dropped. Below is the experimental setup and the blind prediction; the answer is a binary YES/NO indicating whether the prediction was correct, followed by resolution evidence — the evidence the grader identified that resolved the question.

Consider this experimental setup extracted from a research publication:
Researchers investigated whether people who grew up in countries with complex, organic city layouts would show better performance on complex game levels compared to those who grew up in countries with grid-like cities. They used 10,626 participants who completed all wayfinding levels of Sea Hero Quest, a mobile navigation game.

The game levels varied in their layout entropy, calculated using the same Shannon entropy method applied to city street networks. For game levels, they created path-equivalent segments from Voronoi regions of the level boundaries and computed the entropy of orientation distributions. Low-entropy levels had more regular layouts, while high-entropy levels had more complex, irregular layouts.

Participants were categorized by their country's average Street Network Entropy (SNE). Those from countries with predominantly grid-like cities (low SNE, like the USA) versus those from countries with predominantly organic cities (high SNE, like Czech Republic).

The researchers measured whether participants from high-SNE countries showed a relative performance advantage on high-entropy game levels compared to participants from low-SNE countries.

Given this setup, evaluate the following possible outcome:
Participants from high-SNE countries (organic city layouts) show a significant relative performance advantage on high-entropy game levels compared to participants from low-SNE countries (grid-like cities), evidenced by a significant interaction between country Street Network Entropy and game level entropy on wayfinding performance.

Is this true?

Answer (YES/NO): YES